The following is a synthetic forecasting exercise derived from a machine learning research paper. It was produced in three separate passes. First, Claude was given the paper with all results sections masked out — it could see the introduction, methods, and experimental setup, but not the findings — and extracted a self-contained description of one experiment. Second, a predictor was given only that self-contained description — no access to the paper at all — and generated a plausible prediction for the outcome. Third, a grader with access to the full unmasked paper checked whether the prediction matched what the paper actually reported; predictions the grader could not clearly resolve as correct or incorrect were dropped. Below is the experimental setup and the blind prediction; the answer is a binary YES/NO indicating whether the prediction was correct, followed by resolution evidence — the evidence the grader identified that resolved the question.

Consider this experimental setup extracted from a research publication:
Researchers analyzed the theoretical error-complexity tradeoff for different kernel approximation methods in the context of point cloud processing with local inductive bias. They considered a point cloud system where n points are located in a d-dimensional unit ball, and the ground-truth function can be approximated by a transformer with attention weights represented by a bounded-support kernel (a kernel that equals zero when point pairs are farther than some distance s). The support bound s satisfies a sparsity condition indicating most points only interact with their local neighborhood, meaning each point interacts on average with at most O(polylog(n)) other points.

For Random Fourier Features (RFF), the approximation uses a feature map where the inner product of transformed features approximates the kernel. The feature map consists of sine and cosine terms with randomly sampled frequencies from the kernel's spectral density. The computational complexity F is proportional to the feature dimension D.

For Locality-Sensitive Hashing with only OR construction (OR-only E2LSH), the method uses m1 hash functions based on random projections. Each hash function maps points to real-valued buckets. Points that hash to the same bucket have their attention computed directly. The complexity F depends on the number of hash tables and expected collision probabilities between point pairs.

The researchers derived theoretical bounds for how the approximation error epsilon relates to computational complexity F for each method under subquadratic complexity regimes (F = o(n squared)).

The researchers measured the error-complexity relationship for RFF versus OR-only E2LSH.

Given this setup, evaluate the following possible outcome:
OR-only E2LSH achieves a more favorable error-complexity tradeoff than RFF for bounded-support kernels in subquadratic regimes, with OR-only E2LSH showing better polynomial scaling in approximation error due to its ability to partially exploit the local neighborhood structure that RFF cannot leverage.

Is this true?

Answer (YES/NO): NO